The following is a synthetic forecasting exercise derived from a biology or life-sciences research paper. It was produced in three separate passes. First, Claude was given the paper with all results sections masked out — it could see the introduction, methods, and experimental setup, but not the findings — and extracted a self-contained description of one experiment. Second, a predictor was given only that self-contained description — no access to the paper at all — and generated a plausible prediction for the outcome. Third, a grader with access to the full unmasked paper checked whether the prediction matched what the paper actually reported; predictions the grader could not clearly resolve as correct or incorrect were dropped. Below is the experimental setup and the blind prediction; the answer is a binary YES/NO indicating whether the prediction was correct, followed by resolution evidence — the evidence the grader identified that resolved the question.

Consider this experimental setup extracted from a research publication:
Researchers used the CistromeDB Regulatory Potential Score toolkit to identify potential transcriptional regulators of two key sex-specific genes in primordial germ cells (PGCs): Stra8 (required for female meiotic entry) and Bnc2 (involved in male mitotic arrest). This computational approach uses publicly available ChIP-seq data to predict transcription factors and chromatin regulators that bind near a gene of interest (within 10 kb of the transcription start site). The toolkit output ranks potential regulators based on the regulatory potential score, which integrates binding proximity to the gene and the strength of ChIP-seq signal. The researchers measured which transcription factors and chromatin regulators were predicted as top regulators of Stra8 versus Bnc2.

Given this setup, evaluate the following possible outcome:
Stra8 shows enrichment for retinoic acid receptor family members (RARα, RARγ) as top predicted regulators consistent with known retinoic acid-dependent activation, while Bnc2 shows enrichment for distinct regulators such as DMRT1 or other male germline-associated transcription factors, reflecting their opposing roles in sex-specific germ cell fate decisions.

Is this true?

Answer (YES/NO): NO